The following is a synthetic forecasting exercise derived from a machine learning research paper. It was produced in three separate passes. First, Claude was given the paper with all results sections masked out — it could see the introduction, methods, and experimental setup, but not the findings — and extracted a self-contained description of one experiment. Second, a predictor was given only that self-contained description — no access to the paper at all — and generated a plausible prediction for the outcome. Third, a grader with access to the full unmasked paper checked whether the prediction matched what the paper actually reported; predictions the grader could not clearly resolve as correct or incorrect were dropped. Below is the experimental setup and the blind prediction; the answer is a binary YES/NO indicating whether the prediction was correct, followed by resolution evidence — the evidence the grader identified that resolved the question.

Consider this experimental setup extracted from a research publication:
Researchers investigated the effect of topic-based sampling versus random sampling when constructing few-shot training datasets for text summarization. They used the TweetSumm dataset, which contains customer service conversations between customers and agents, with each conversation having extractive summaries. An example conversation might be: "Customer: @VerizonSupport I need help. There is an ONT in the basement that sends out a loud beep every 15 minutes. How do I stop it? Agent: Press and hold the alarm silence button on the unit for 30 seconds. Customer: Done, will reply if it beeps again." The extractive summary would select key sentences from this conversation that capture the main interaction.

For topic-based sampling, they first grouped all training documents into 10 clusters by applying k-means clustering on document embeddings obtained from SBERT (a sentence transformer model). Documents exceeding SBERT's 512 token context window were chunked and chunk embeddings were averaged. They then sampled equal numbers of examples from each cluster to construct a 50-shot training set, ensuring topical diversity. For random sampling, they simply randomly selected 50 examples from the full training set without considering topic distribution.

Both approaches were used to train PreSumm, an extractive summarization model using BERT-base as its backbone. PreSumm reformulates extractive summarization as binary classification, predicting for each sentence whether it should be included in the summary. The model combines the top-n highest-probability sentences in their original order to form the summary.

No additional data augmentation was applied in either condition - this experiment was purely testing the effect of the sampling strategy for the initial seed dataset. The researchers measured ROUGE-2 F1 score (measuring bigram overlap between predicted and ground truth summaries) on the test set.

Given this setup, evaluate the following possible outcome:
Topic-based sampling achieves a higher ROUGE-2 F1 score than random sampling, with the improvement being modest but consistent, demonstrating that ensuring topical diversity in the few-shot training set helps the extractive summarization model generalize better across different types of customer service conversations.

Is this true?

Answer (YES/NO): NO